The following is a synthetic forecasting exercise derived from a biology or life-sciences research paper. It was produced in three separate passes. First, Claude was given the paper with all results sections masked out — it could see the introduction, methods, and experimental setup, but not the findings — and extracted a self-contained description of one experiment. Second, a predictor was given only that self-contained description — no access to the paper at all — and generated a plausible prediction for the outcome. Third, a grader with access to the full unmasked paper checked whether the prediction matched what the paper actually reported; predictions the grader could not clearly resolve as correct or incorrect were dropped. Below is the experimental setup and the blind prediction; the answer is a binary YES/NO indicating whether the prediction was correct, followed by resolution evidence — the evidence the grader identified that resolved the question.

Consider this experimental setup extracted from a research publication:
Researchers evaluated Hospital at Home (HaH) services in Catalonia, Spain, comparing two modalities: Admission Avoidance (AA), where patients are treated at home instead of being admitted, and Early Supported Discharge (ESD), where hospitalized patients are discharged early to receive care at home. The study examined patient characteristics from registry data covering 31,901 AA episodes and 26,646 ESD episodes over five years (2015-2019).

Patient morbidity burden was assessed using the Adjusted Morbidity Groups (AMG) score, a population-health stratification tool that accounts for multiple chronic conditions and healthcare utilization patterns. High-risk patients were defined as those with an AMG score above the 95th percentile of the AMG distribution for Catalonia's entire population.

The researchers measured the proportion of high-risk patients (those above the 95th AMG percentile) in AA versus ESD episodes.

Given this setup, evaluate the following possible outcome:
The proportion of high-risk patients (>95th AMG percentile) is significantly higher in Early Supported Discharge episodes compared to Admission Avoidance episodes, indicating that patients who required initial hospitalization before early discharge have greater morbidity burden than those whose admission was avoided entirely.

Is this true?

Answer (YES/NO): NO